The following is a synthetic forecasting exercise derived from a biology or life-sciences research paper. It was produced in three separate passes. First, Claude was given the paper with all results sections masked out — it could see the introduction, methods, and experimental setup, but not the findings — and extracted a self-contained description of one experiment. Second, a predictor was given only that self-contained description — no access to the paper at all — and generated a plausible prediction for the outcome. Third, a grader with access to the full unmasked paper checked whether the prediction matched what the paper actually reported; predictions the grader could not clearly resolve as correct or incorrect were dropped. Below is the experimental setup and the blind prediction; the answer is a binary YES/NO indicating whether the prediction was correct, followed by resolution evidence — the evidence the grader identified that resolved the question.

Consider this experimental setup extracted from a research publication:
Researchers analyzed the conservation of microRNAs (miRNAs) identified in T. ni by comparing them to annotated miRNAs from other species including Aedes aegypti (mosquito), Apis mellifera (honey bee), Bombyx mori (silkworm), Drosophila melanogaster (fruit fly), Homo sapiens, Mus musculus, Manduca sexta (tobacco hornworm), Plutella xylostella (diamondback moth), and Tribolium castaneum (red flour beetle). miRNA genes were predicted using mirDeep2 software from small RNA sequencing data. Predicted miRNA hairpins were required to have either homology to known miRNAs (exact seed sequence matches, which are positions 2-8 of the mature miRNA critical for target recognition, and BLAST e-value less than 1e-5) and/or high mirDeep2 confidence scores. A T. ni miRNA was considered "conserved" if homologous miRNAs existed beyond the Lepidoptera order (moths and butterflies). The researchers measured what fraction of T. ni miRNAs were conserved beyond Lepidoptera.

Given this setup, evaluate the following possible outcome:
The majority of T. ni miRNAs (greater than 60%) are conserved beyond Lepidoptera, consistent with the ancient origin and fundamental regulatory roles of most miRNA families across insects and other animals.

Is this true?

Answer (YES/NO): NO